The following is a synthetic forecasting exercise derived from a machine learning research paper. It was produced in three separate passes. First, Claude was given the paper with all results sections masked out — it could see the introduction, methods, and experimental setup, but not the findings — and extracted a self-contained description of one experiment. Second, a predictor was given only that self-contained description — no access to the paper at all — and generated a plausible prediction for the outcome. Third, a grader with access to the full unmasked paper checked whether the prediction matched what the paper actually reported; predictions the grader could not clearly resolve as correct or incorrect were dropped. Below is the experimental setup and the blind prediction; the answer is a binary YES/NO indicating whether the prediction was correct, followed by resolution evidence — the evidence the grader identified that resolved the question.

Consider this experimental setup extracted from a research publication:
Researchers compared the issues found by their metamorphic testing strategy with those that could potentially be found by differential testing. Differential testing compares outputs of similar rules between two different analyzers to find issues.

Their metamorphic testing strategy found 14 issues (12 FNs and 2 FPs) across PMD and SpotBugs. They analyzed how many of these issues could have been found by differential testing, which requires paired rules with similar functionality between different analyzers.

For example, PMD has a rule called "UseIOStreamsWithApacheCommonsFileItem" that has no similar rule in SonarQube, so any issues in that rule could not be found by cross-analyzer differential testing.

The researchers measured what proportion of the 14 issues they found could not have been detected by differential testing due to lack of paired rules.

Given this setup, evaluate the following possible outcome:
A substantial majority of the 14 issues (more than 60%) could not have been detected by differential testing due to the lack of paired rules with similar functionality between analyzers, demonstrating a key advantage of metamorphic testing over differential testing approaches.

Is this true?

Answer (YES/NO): YES